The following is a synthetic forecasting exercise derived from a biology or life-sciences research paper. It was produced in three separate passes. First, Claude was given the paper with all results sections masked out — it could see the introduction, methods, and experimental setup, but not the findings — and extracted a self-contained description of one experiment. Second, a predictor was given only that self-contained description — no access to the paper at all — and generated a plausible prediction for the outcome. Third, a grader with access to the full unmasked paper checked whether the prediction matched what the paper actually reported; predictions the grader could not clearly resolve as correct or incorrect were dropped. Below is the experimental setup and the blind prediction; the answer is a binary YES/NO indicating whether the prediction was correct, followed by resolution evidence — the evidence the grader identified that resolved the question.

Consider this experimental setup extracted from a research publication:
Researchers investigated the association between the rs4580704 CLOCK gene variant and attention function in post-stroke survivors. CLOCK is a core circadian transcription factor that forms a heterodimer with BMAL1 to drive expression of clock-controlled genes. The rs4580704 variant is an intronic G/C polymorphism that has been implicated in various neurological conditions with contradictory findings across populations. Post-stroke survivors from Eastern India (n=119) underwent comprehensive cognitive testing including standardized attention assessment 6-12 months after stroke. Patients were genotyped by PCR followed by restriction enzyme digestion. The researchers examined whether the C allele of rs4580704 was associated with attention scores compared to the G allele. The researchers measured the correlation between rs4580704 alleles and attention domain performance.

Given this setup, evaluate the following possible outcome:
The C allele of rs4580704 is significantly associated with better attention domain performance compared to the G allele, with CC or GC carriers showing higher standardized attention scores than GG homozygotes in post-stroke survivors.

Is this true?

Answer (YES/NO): NO